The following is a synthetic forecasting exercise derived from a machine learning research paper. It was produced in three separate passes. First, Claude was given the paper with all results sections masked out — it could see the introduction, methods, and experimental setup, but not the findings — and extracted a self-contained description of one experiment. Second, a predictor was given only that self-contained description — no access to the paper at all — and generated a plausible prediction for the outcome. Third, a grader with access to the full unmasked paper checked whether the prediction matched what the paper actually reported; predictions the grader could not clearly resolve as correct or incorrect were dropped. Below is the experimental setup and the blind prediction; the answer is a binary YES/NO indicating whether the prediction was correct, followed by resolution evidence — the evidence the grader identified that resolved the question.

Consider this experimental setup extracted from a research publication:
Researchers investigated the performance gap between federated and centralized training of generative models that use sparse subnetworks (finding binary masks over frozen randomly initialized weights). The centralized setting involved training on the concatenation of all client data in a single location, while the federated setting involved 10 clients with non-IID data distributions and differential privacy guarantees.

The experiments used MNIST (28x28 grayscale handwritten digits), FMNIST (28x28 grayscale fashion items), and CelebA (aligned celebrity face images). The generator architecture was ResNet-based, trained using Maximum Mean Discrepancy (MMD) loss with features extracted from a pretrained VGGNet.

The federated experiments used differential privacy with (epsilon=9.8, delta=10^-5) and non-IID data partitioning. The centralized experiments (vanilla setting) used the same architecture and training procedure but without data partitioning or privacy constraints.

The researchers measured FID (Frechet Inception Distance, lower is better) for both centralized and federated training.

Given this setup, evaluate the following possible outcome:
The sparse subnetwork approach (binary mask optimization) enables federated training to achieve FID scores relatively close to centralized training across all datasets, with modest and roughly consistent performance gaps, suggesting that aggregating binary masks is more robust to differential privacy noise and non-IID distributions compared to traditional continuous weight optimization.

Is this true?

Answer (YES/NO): NO